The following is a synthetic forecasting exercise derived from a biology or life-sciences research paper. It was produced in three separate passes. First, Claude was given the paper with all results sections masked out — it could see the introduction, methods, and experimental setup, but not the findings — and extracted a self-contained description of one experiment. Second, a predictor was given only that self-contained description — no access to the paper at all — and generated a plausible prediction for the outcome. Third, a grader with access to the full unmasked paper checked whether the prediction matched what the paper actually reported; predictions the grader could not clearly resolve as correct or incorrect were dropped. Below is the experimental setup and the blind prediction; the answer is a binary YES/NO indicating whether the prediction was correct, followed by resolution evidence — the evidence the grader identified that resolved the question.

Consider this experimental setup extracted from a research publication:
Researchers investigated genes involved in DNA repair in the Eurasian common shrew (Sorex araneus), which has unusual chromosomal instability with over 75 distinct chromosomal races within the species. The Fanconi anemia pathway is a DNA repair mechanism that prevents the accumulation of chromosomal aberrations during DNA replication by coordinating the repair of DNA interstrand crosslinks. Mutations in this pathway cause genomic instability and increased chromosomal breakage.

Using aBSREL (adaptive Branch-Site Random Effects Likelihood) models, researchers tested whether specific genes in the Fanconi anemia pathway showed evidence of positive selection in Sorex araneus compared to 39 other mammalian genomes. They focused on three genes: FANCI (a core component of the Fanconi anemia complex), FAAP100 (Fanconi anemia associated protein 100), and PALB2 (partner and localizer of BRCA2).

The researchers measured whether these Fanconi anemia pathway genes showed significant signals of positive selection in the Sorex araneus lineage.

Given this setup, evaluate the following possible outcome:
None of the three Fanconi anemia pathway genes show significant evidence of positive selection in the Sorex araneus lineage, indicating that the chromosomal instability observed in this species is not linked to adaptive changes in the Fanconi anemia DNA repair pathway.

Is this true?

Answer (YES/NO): NO